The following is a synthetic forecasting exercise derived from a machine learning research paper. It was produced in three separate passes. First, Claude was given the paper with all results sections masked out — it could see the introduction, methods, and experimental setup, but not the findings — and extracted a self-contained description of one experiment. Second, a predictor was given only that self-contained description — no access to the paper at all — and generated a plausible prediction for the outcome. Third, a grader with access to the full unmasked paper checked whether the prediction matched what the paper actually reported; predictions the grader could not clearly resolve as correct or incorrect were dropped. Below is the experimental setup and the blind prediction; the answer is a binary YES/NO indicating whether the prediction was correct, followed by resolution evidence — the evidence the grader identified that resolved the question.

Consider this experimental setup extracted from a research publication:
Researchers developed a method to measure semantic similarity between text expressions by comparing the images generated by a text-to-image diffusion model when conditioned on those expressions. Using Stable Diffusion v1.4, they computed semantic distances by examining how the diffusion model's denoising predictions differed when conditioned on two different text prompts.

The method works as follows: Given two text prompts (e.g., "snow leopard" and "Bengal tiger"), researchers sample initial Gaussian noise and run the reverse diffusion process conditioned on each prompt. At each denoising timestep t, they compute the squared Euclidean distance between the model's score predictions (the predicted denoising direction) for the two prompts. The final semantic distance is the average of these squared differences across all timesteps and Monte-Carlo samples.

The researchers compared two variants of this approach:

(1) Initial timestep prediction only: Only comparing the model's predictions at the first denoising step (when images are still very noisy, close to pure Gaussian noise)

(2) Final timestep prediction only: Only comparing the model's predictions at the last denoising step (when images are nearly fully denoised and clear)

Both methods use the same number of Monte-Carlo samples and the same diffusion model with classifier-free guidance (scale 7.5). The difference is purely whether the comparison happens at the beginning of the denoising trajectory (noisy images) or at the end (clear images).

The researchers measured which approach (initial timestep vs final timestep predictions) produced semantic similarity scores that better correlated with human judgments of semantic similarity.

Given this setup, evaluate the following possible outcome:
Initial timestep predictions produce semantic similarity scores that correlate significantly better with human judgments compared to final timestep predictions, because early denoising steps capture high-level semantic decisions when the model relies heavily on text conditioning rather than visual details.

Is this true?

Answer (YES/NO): NO